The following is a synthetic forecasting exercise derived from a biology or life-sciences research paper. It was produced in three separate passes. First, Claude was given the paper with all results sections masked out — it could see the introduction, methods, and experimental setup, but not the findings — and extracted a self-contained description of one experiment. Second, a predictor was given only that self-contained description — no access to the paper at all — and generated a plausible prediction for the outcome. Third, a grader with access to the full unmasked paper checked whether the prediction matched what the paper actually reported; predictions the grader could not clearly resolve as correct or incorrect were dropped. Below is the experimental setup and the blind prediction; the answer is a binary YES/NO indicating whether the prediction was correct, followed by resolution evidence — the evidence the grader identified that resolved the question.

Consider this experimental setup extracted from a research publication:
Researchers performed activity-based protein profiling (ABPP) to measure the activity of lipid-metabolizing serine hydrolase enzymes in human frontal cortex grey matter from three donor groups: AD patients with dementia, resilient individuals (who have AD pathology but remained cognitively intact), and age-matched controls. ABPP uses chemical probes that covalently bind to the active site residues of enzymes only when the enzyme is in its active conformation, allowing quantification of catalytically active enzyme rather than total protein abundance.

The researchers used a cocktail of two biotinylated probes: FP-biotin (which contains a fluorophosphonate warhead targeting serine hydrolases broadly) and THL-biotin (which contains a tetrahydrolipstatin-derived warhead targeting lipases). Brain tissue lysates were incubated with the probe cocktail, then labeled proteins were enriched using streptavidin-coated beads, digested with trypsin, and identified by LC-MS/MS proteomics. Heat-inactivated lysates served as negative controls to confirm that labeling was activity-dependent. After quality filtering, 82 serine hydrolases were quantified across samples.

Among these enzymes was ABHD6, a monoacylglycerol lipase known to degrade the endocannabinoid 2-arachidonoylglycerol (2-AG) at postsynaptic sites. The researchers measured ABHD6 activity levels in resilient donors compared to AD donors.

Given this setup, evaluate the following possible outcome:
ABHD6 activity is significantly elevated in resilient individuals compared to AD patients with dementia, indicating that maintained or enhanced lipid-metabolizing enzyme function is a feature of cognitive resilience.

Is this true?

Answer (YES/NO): NO